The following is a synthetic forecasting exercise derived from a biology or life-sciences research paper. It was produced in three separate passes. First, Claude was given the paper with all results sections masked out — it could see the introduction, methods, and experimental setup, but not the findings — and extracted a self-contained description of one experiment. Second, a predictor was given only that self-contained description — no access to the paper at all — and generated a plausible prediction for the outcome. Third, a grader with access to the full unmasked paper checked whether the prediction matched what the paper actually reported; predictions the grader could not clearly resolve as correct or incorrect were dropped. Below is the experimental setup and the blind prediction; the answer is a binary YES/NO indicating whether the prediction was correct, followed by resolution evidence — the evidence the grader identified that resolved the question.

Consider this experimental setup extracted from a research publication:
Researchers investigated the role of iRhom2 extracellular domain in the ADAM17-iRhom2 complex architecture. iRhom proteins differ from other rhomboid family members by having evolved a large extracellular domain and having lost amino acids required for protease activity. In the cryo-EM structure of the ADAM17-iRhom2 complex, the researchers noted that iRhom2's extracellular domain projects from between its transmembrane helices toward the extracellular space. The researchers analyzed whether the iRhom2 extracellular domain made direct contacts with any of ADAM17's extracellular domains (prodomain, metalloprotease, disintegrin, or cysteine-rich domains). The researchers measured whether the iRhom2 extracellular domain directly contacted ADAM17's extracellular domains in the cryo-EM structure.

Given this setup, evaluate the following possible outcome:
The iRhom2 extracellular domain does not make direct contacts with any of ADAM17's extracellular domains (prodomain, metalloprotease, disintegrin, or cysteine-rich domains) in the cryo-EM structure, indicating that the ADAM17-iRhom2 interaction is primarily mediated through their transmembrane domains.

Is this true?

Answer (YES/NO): NO